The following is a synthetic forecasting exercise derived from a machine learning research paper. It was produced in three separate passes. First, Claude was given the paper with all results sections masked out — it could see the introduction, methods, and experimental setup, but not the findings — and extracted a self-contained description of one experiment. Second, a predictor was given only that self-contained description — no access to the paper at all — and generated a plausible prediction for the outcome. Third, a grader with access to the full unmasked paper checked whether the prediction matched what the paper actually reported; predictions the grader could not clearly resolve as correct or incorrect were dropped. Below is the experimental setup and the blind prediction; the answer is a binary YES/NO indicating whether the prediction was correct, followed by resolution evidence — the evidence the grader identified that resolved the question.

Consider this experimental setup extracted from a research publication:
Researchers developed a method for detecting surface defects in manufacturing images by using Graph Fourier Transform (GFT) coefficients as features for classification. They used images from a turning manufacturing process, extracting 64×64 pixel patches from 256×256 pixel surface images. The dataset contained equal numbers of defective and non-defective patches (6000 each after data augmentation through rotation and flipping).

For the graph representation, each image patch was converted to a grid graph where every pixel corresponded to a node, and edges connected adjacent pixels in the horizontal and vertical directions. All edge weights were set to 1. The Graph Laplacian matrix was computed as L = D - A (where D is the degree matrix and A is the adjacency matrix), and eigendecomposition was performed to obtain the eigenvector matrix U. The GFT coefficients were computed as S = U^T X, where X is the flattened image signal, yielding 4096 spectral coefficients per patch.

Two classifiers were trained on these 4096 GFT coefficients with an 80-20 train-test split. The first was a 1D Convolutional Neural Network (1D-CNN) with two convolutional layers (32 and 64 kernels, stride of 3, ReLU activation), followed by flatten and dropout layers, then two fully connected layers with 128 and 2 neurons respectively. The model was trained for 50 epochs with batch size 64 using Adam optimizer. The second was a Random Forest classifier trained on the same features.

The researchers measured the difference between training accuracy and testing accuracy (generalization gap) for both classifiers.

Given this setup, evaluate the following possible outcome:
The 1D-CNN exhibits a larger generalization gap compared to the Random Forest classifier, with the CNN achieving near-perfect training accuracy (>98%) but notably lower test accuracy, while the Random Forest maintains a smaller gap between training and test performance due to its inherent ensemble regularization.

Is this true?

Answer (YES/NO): NO